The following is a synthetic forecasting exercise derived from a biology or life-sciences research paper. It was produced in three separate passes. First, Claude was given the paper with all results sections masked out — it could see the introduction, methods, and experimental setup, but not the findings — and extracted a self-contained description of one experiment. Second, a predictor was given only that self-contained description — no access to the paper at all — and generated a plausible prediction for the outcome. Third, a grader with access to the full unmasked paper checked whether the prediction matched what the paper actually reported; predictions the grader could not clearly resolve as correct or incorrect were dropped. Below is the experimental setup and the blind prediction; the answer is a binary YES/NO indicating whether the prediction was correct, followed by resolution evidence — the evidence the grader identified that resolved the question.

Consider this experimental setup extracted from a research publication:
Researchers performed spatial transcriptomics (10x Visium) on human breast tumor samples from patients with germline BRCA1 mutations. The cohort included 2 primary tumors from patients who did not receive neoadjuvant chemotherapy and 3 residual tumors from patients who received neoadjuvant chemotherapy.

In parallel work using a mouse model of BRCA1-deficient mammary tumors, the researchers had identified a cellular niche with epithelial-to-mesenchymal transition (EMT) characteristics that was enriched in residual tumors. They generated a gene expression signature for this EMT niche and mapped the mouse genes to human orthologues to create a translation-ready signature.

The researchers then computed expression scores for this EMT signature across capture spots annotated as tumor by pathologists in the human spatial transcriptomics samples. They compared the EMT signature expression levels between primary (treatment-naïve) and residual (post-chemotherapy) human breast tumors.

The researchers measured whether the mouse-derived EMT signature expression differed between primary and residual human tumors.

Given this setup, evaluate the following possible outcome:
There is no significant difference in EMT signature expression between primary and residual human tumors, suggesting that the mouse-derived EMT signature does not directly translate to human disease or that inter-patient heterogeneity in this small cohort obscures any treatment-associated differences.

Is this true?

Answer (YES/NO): NO